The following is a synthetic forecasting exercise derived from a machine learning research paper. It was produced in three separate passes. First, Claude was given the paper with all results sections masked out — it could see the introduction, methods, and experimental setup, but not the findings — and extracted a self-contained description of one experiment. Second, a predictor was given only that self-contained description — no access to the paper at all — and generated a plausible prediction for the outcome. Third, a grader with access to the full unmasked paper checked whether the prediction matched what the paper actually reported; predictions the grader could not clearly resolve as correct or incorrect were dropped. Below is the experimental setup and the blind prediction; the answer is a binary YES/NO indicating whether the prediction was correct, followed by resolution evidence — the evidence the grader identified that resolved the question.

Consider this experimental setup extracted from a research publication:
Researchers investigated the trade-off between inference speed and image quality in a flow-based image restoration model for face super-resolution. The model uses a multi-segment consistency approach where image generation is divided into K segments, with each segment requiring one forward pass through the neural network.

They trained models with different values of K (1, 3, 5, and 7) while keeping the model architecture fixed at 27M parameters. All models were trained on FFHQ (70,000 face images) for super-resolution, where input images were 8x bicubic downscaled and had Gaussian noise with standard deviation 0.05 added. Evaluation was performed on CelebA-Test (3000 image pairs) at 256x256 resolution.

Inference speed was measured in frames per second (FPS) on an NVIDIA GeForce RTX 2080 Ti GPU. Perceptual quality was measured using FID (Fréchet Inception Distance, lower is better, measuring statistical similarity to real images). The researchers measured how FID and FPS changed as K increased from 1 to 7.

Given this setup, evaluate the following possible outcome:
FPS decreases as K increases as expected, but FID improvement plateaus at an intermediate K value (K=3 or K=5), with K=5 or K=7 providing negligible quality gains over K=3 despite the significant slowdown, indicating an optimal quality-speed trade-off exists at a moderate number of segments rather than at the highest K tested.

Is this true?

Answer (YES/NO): YES